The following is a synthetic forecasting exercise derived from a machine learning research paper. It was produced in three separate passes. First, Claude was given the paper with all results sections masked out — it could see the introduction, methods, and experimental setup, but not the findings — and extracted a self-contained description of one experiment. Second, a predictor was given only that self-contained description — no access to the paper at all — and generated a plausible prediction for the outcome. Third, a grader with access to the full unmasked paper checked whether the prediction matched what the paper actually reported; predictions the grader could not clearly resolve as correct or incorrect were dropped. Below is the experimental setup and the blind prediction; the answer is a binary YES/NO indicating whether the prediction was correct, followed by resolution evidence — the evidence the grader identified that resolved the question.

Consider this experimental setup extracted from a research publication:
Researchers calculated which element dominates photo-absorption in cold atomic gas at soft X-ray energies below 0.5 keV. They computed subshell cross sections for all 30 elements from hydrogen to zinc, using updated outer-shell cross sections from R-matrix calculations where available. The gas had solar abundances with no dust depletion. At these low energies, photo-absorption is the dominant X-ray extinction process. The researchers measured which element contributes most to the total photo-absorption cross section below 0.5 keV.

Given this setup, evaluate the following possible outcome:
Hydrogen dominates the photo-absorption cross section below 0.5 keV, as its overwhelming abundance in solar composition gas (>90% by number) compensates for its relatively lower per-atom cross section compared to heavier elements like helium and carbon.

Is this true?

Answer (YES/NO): NO